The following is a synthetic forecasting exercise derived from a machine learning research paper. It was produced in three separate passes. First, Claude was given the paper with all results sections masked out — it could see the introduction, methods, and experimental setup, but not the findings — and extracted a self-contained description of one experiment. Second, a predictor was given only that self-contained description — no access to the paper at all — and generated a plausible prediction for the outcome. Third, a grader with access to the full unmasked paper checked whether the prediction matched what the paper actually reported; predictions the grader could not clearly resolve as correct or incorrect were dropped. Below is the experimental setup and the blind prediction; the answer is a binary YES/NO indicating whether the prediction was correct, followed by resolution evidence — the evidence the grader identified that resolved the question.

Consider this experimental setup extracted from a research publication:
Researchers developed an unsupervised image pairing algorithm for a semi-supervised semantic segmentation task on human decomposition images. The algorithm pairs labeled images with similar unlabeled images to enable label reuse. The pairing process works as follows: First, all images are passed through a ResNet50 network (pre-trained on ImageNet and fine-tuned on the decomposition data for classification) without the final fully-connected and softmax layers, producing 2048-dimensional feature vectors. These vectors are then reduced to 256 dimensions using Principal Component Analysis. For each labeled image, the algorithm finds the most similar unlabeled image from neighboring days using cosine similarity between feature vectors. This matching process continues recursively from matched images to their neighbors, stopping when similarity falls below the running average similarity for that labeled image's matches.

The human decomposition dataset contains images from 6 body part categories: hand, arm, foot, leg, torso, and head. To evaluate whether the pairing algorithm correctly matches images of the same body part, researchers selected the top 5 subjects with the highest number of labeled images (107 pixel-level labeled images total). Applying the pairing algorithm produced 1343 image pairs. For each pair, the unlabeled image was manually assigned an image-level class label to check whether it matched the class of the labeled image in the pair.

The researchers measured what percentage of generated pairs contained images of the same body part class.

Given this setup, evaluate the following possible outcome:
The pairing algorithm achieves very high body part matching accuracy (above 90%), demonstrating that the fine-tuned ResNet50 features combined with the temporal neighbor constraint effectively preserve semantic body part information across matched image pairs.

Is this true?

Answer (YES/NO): YES